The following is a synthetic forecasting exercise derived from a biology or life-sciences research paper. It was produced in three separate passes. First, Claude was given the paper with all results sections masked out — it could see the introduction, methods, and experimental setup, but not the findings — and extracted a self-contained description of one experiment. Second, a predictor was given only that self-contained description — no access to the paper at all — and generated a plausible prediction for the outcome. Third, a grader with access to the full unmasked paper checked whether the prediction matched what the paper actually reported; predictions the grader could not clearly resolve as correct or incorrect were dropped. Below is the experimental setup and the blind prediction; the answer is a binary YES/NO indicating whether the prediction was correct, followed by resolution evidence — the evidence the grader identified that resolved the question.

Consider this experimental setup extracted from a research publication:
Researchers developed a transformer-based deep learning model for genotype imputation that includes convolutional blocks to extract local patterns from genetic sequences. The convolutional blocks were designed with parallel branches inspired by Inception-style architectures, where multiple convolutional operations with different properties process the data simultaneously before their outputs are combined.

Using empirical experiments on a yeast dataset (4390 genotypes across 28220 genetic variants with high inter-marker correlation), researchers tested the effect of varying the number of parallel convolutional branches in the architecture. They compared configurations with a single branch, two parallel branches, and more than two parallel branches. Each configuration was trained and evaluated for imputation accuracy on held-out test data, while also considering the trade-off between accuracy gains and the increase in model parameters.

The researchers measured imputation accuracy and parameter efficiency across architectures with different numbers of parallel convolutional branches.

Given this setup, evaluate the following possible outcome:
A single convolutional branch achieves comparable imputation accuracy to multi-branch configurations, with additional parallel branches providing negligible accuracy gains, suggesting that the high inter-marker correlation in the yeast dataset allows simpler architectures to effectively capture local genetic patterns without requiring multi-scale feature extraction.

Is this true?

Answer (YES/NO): NO